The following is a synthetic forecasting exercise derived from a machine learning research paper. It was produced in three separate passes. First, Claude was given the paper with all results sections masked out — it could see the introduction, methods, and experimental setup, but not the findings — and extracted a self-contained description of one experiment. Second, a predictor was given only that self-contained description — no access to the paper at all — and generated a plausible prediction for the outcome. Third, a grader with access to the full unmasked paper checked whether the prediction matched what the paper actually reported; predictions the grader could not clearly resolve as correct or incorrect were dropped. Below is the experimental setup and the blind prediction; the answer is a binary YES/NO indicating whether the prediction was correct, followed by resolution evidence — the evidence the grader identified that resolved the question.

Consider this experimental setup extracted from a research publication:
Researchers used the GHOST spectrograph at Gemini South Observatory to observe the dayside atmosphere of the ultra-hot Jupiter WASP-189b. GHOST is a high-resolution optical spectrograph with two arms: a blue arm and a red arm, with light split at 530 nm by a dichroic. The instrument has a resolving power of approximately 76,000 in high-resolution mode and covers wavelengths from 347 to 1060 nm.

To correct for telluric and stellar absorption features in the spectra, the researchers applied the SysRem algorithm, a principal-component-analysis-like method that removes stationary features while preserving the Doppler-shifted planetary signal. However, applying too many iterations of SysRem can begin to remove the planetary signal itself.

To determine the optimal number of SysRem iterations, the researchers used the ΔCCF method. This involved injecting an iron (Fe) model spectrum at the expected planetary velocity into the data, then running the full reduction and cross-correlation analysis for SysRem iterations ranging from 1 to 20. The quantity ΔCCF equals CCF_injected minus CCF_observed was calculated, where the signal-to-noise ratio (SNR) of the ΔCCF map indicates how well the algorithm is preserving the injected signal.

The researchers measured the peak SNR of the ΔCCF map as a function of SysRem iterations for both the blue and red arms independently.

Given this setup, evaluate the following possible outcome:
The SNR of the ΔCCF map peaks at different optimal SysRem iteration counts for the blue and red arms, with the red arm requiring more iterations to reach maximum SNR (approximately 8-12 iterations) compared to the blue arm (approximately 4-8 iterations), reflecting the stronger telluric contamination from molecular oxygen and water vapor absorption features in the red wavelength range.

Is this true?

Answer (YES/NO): NO